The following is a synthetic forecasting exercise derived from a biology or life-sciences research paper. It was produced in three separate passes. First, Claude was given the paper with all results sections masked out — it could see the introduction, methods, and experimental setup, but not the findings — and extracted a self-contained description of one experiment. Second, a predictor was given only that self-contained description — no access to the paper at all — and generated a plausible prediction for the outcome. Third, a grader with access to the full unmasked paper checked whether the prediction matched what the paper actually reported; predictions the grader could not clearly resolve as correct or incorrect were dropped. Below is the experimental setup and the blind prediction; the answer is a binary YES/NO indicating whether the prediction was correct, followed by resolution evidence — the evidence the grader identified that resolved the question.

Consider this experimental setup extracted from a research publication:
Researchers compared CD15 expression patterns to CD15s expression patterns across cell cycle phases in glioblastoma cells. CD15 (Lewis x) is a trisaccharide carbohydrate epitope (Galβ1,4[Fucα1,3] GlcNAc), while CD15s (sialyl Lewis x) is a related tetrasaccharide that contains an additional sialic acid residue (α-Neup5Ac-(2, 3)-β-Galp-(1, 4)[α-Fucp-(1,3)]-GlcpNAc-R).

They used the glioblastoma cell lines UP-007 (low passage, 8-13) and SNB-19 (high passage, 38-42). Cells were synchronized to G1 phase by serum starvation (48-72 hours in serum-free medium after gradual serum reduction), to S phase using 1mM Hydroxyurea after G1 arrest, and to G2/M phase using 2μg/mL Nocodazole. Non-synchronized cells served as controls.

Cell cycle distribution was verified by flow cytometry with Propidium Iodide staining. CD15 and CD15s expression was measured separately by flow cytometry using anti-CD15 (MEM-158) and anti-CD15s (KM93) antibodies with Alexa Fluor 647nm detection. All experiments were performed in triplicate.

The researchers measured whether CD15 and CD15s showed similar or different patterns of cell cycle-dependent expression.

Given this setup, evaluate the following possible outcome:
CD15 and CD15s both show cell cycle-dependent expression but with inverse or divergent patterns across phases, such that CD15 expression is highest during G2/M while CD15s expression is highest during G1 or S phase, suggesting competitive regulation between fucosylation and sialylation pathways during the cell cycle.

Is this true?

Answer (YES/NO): NO